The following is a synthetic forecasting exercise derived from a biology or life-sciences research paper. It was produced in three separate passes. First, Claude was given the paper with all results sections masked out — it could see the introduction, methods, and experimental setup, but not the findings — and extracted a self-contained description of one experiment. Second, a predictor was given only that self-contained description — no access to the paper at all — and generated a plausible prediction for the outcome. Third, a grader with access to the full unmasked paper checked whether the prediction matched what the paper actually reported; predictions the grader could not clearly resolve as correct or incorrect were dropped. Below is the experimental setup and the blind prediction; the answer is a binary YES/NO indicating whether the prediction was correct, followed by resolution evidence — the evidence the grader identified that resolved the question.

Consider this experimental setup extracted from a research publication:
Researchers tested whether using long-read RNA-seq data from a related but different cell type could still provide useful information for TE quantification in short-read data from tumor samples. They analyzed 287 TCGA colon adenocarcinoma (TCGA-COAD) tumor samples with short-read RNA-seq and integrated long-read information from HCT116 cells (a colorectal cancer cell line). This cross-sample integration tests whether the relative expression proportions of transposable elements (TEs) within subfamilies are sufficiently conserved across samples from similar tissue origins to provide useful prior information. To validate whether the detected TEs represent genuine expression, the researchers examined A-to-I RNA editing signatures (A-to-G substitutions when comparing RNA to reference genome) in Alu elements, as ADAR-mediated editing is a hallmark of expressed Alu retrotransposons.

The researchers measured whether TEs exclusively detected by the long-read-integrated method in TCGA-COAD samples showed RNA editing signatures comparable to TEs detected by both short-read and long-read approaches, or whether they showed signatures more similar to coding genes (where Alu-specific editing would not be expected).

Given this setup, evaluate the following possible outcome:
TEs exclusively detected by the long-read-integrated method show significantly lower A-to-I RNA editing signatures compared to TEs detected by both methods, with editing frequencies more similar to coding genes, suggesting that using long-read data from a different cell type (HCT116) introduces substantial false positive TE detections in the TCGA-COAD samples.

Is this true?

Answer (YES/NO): NO